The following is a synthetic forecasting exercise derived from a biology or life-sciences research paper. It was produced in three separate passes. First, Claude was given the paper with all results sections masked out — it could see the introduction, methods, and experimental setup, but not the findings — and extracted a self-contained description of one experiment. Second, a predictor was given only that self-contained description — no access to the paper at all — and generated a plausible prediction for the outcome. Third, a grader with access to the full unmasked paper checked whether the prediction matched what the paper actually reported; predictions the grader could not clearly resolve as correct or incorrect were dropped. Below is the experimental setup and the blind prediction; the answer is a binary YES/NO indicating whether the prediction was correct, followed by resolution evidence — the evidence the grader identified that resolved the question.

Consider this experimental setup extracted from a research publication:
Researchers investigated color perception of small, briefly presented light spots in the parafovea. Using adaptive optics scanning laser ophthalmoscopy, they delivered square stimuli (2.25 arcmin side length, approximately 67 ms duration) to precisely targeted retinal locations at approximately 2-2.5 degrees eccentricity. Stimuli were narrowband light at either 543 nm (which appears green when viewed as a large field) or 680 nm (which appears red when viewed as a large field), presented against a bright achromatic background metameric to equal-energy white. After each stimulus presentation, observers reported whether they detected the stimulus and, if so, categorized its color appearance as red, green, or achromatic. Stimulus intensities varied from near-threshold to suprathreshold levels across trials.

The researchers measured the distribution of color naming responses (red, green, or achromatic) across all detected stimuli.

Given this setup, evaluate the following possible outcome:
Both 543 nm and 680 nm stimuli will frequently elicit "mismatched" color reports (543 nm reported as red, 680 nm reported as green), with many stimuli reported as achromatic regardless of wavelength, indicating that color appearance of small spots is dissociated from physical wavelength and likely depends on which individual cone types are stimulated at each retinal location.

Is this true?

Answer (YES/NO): NO